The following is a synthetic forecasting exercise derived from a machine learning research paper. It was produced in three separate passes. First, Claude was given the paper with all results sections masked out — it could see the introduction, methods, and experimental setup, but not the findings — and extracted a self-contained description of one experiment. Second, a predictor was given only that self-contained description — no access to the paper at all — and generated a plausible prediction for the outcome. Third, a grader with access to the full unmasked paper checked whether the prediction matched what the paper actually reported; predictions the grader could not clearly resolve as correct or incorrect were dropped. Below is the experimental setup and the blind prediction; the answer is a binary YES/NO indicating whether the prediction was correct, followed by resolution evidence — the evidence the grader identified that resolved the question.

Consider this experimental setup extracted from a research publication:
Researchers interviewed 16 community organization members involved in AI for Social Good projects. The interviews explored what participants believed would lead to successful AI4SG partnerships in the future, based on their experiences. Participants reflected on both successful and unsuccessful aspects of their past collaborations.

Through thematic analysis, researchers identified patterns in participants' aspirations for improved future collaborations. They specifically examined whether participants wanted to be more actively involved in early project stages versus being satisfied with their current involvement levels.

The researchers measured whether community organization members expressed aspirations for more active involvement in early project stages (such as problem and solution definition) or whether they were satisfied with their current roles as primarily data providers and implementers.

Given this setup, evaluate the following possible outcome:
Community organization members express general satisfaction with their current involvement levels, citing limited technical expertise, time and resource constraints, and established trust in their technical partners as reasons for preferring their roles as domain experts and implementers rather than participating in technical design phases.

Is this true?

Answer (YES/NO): NO